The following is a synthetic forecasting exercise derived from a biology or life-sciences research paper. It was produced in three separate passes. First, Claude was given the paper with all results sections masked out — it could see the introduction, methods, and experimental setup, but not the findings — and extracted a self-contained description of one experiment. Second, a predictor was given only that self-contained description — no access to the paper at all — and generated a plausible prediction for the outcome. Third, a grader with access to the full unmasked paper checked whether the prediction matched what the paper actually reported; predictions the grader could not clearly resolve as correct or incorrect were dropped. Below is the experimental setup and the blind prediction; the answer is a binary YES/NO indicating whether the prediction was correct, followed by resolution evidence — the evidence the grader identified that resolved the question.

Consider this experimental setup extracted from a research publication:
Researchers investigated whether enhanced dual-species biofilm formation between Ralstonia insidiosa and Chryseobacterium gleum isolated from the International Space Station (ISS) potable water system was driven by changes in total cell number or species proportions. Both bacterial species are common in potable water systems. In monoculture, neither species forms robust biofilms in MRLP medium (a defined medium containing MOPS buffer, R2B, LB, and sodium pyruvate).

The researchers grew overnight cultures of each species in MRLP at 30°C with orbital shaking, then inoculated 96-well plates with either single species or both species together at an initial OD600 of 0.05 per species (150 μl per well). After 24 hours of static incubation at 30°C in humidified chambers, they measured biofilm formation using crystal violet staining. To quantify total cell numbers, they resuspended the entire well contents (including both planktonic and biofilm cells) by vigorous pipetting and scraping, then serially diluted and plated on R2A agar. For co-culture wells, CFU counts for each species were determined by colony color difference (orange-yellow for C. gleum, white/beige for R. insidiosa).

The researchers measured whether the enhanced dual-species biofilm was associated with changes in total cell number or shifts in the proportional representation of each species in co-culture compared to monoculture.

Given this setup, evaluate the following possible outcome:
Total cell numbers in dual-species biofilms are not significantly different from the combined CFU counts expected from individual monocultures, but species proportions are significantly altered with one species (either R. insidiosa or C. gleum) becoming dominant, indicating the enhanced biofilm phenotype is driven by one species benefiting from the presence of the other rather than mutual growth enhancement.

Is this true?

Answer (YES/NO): NO